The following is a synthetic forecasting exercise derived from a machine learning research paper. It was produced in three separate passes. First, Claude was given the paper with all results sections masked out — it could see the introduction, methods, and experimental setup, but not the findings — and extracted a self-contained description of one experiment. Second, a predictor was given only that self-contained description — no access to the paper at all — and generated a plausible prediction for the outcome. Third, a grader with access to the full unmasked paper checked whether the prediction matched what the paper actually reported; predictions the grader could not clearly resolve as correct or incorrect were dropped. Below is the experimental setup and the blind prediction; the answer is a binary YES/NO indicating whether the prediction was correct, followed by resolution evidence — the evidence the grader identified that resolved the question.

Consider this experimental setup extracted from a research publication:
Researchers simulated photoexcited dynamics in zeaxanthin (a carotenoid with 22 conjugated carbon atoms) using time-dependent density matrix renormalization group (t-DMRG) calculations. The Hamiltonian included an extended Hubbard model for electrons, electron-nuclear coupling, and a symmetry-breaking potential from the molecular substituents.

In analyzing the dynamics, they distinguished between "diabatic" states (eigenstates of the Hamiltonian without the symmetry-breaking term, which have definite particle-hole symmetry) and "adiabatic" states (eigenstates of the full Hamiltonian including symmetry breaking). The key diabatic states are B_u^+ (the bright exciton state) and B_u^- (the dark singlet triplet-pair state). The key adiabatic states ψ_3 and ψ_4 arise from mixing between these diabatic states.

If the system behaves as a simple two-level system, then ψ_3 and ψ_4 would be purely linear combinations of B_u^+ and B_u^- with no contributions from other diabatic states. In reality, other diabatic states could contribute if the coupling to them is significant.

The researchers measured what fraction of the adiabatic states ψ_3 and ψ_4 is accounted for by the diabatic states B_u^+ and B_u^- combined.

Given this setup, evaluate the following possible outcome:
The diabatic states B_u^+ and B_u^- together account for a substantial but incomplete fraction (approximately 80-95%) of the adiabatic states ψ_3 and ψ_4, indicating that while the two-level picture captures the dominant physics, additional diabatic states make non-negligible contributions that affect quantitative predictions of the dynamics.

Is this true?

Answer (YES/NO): YES